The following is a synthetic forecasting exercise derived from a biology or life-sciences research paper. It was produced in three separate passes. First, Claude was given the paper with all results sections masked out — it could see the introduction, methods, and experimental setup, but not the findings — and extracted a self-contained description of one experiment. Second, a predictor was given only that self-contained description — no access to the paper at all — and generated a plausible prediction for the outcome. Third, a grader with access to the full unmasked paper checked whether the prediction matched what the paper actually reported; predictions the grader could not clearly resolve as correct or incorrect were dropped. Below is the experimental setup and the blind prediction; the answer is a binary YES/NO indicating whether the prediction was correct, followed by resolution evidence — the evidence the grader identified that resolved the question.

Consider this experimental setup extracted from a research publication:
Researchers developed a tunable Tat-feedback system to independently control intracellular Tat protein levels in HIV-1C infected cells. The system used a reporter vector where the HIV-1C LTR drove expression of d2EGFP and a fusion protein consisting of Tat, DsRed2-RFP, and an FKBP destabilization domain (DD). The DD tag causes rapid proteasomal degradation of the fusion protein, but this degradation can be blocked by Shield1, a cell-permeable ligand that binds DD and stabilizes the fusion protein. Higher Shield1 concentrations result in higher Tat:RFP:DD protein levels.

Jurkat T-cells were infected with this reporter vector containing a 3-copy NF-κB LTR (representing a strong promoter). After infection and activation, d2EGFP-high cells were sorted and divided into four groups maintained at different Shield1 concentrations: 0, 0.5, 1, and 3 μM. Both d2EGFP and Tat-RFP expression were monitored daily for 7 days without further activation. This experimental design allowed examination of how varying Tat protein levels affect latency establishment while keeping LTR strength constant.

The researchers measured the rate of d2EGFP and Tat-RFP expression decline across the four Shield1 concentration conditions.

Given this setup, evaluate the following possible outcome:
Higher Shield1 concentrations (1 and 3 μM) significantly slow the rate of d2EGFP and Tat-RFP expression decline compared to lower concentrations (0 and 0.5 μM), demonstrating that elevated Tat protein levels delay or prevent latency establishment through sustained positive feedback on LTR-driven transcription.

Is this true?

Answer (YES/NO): NO